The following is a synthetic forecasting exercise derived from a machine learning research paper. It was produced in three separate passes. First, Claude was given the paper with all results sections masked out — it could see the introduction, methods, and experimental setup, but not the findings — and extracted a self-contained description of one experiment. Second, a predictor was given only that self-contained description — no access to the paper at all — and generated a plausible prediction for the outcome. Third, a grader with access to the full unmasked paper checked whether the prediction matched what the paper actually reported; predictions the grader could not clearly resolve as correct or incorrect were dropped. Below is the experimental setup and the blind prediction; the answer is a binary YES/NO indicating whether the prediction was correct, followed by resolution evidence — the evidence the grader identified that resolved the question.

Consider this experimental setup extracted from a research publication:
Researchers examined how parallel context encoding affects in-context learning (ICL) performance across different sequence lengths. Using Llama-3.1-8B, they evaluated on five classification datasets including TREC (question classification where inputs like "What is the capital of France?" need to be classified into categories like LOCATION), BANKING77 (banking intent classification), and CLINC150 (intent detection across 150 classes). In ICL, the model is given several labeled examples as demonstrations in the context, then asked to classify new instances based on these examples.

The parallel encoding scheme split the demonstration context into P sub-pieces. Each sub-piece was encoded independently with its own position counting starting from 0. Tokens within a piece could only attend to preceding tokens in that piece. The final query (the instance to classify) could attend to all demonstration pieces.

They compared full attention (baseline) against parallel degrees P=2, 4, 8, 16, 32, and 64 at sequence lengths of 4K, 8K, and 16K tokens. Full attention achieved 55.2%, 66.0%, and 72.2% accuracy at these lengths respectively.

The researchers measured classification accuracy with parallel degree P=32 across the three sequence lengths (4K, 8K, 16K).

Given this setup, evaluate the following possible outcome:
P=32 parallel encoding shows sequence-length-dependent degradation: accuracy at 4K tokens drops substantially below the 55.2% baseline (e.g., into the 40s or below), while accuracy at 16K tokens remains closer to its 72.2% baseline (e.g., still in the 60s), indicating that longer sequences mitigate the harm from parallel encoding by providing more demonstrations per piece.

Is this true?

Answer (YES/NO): NO